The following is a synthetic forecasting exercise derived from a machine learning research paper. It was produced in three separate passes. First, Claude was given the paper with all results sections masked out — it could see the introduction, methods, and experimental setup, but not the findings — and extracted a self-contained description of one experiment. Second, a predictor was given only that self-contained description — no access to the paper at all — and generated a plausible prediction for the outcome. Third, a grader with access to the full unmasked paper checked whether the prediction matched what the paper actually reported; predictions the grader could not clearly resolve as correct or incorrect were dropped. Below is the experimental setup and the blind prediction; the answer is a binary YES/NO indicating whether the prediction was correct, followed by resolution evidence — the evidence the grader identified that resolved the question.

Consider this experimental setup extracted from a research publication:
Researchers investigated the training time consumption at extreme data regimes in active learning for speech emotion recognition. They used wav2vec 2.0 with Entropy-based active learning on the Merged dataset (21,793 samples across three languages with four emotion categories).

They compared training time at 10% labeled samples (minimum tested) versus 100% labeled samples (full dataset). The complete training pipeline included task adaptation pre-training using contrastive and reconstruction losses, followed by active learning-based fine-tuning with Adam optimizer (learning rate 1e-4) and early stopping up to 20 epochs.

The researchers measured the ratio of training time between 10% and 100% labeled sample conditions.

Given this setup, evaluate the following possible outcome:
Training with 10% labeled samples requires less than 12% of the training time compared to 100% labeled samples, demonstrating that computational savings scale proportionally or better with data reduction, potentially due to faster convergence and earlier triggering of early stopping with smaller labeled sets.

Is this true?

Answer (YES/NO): NO